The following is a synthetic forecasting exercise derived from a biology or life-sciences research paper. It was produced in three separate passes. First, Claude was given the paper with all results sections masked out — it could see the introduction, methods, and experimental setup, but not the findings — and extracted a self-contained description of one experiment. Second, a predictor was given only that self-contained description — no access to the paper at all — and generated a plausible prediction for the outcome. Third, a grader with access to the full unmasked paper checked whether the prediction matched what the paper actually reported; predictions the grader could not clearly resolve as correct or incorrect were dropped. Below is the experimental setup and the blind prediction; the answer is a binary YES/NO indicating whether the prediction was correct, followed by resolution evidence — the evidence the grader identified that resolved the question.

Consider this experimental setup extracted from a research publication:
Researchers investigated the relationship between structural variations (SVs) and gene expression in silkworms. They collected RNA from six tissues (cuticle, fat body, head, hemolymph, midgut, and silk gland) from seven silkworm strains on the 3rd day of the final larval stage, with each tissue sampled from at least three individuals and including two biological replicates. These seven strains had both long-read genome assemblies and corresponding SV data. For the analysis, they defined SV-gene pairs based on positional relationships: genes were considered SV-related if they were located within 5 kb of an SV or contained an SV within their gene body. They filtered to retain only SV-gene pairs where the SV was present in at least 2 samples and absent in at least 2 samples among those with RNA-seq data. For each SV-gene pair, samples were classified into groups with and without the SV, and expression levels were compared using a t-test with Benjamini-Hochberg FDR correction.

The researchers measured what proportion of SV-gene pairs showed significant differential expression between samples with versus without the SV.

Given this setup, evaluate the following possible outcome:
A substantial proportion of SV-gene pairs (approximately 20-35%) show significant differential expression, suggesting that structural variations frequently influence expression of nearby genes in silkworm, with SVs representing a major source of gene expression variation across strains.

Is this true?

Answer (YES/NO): NO